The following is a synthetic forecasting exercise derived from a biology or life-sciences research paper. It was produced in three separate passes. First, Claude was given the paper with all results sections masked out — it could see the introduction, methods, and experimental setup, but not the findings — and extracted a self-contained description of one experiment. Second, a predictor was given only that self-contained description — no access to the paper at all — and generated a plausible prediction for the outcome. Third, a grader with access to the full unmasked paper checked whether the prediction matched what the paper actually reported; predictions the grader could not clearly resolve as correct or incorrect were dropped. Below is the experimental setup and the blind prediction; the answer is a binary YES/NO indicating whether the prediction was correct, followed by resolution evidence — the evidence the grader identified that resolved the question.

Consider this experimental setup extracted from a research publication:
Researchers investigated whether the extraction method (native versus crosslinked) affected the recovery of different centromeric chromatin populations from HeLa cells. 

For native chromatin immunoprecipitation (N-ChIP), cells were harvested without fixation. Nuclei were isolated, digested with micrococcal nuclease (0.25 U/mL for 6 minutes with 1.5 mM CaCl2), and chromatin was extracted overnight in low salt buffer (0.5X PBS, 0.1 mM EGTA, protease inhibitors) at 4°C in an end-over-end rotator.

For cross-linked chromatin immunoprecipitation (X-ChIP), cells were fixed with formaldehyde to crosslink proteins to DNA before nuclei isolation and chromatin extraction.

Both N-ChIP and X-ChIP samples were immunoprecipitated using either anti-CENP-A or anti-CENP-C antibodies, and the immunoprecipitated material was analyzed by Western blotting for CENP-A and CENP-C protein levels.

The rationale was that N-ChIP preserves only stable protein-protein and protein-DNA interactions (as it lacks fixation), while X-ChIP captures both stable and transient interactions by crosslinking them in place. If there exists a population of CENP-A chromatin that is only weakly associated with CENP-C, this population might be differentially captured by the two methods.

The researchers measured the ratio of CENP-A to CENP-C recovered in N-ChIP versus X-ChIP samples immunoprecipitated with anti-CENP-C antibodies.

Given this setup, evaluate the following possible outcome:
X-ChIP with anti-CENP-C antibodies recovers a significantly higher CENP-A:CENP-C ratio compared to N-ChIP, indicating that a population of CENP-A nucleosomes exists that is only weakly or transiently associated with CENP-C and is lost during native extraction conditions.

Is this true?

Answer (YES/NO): NO